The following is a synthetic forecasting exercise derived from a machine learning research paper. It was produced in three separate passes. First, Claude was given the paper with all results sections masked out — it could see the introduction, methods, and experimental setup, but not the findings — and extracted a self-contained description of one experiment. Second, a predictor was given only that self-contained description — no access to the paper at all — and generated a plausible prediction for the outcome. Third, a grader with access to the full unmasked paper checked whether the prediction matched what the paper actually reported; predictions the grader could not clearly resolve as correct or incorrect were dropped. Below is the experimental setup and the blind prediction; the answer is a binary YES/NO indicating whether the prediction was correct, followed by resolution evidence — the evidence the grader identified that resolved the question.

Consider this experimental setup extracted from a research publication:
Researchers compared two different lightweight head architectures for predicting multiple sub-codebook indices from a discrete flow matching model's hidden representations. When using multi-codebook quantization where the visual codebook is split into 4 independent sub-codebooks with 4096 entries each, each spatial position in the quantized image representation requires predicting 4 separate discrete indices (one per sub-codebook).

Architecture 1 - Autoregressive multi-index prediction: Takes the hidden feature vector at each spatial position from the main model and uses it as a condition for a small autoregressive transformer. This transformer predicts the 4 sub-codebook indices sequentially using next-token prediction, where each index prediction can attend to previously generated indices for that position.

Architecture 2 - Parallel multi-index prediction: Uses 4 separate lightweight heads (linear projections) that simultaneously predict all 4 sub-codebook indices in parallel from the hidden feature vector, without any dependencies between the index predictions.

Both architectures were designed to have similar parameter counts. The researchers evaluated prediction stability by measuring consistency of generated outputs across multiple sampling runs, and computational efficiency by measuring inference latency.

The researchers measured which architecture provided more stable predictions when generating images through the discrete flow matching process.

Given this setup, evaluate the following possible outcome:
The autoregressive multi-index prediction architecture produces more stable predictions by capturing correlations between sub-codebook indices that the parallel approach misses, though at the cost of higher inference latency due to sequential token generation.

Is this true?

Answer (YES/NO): YES